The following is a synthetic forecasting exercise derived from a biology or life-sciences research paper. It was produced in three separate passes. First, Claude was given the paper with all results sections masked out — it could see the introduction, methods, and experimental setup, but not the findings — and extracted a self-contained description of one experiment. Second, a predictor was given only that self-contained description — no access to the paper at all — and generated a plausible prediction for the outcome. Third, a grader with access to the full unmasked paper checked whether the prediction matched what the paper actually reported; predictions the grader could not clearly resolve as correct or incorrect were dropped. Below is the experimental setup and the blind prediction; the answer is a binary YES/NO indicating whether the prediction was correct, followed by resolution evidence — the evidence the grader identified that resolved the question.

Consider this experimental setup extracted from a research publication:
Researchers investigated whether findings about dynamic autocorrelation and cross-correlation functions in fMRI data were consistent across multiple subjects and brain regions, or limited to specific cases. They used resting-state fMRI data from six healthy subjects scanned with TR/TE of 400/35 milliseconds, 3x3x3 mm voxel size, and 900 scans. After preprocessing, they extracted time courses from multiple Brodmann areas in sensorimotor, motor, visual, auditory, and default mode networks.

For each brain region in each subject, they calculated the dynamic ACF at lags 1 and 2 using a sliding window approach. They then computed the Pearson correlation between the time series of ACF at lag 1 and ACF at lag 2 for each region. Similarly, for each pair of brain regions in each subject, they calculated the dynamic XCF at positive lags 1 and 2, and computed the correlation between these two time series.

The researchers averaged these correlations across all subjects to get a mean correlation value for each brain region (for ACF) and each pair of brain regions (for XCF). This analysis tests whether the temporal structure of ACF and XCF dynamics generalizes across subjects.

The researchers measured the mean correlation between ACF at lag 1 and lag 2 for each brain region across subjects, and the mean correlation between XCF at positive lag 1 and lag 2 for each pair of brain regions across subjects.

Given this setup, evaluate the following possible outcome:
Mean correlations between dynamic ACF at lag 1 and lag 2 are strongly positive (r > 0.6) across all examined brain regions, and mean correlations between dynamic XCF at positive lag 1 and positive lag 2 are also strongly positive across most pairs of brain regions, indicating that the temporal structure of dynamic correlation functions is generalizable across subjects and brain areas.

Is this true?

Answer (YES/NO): YES